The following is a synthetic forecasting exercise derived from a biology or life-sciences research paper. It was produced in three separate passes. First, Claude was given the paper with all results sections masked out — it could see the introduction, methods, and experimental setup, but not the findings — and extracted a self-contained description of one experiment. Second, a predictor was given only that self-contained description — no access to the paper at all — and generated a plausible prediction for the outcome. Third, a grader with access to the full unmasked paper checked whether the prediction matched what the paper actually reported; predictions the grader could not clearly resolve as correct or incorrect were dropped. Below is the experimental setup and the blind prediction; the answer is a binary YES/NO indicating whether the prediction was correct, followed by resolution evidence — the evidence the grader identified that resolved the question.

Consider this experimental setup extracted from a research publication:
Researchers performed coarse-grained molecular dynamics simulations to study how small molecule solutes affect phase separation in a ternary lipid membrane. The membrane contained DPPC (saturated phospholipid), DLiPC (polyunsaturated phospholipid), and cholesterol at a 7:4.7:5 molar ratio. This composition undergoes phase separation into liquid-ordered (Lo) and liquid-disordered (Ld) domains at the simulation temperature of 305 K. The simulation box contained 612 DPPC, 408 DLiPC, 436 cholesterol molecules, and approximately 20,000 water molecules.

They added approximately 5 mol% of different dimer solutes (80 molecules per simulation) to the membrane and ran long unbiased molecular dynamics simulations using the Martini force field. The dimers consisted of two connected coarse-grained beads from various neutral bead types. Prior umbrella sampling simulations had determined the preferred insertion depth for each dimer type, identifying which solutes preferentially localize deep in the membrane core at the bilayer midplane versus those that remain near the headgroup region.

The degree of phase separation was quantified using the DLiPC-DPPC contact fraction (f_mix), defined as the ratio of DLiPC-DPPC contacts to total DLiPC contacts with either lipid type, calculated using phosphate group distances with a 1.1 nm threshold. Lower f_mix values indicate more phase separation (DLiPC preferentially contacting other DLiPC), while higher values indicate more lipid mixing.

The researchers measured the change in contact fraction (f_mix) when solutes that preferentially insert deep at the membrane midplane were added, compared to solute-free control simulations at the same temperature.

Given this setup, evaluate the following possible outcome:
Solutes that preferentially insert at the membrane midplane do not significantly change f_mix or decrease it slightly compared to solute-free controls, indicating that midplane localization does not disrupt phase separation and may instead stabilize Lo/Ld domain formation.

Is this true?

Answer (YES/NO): NO